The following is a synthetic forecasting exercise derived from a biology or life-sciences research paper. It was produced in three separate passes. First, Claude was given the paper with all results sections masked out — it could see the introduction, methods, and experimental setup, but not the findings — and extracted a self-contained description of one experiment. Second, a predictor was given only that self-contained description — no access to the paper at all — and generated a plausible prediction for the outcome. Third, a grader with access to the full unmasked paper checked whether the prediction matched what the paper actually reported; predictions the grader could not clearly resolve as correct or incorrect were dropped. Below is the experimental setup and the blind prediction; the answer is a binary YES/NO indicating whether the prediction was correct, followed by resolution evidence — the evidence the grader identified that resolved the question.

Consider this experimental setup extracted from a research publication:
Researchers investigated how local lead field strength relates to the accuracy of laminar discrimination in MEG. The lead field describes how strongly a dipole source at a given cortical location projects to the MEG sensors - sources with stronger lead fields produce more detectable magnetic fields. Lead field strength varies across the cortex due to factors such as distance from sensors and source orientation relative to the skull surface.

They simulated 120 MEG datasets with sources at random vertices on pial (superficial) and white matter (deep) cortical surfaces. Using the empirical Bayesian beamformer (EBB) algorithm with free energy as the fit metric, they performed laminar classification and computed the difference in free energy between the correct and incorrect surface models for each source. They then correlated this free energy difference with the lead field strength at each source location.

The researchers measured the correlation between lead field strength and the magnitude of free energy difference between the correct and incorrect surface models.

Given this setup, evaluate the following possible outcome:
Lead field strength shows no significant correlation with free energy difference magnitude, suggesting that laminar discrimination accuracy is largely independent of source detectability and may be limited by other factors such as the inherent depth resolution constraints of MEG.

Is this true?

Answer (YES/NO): NO